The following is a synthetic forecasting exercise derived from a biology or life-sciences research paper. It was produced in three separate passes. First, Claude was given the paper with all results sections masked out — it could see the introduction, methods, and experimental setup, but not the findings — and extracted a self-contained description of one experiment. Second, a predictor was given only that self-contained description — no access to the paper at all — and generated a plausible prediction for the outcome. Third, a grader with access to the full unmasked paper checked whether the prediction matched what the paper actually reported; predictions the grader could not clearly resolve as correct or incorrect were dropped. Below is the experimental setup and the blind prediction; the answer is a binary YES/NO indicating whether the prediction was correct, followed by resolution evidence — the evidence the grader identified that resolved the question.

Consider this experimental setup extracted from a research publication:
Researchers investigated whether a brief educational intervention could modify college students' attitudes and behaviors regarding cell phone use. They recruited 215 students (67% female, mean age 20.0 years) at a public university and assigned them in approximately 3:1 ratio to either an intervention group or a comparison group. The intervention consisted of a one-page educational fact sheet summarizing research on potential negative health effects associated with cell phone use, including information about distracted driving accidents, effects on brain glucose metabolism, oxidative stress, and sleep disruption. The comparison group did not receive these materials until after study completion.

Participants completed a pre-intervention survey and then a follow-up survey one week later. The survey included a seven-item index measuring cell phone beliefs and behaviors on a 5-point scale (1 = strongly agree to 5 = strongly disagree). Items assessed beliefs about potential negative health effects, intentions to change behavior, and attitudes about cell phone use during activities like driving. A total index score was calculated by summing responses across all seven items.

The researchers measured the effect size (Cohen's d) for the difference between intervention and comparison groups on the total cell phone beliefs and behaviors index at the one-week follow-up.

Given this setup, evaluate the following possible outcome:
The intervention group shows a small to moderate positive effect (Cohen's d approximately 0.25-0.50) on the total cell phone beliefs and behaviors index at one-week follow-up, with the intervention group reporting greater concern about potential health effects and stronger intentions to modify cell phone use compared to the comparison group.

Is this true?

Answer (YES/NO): YES